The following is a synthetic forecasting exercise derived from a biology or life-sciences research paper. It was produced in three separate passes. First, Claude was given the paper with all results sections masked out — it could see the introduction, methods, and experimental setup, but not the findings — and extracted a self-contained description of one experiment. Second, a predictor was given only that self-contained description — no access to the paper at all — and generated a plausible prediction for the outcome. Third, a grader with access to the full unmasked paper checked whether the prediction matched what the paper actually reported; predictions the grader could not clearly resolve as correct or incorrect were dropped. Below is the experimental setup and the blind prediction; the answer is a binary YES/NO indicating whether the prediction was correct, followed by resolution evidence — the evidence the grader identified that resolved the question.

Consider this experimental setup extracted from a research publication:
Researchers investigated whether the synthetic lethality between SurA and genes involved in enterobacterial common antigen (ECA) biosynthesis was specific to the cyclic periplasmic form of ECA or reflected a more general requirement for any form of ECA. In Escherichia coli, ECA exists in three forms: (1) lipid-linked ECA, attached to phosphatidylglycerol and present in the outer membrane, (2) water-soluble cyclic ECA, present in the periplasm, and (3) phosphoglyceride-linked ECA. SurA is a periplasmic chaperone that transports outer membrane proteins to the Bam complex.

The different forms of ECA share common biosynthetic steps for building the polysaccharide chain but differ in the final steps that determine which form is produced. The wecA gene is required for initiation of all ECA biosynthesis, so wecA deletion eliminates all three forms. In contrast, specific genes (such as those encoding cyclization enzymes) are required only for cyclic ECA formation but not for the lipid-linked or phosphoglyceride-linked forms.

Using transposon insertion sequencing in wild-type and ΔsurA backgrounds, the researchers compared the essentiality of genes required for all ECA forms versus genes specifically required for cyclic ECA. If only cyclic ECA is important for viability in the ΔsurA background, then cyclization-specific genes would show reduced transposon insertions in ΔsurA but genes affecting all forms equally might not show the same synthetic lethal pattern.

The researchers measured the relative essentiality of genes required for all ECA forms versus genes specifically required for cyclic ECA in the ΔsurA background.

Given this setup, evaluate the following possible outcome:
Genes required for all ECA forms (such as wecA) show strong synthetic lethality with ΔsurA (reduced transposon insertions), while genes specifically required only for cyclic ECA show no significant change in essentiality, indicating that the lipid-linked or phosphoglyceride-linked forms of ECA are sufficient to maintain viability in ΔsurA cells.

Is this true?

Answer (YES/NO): NO